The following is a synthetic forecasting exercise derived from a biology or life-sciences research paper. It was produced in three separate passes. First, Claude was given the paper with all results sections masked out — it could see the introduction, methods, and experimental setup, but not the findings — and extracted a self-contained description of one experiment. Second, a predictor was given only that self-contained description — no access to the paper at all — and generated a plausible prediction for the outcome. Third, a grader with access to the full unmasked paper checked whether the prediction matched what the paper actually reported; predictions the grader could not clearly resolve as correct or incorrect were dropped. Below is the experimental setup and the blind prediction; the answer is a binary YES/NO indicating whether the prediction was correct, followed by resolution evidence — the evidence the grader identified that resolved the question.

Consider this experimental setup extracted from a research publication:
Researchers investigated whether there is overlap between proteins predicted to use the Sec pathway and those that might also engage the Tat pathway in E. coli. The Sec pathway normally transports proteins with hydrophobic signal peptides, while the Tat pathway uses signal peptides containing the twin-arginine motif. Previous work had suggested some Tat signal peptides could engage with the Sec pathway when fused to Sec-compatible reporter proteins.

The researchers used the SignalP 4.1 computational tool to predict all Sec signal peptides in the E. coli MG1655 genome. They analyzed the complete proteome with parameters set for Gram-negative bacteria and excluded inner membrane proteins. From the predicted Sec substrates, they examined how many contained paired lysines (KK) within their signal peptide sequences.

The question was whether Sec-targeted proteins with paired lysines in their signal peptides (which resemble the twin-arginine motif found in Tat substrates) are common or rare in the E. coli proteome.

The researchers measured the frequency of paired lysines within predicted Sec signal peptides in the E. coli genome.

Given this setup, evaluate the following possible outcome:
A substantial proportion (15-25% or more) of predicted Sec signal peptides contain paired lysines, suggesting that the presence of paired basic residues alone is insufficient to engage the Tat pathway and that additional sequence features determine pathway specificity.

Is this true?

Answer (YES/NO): YES